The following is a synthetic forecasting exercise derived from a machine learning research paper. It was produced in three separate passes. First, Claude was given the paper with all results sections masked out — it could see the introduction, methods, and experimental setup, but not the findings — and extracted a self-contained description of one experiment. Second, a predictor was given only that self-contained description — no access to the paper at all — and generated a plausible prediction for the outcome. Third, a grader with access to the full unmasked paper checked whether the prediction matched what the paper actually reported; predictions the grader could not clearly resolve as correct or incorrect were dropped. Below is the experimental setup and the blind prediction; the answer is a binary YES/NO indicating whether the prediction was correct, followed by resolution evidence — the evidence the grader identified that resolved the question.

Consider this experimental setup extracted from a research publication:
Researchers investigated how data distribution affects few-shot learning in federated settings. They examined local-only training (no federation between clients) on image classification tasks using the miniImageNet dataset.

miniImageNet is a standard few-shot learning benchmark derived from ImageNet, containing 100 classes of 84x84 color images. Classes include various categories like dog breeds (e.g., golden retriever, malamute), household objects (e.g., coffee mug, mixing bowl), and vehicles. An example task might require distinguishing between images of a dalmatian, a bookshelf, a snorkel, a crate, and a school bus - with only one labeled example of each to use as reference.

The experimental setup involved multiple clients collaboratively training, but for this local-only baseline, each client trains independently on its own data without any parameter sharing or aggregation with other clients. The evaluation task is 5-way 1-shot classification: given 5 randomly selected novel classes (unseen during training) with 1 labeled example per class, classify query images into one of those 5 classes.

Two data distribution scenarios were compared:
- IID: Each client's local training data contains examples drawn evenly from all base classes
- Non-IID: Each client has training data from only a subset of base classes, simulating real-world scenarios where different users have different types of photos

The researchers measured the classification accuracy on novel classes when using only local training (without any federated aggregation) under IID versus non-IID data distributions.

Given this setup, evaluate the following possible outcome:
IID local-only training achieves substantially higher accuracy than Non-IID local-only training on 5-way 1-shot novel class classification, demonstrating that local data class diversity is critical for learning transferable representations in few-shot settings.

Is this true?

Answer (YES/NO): NO